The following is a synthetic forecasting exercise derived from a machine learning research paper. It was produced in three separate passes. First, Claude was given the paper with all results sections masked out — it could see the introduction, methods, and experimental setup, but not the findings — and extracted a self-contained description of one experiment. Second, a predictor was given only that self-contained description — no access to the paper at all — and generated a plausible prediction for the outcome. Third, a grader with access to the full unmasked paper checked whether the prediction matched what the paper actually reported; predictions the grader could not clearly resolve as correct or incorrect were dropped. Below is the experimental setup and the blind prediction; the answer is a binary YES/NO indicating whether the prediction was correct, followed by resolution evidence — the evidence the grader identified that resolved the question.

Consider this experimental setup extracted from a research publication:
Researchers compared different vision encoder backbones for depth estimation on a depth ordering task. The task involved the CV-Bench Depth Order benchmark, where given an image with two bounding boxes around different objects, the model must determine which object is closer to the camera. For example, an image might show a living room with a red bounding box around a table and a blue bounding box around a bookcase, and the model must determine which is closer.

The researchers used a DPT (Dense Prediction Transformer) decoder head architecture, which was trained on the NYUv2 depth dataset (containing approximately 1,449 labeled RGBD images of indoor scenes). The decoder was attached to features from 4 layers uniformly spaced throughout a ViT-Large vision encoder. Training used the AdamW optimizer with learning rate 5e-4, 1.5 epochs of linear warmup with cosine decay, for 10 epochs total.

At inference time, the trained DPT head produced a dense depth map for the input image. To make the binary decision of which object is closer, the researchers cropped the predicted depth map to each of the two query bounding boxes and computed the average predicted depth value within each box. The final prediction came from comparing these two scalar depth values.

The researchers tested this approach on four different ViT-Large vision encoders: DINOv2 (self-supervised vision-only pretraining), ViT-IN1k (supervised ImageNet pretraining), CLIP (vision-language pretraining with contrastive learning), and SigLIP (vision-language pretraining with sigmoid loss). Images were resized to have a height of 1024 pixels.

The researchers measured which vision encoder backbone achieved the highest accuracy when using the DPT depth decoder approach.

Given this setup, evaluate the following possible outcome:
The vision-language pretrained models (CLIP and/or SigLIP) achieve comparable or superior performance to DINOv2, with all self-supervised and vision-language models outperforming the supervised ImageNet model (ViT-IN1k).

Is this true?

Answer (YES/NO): NO